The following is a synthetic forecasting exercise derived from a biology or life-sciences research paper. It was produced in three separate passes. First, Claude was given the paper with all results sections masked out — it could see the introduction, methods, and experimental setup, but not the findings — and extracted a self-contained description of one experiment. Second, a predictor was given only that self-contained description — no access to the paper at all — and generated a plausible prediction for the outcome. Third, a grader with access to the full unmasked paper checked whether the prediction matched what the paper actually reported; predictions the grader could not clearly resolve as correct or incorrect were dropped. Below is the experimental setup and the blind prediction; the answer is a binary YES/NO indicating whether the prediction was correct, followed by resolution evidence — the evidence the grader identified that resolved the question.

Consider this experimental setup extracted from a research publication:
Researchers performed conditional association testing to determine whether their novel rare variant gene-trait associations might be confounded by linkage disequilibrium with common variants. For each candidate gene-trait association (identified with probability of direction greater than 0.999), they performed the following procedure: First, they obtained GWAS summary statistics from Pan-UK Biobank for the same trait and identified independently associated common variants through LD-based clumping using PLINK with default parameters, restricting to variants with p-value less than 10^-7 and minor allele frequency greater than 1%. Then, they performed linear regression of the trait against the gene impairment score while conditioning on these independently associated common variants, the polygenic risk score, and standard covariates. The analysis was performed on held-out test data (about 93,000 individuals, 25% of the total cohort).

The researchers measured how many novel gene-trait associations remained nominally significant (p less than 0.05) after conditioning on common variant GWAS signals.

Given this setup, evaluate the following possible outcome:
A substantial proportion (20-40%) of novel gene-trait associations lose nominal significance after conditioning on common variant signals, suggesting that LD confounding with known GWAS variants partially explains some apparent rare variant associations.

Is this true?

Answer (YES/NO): NO